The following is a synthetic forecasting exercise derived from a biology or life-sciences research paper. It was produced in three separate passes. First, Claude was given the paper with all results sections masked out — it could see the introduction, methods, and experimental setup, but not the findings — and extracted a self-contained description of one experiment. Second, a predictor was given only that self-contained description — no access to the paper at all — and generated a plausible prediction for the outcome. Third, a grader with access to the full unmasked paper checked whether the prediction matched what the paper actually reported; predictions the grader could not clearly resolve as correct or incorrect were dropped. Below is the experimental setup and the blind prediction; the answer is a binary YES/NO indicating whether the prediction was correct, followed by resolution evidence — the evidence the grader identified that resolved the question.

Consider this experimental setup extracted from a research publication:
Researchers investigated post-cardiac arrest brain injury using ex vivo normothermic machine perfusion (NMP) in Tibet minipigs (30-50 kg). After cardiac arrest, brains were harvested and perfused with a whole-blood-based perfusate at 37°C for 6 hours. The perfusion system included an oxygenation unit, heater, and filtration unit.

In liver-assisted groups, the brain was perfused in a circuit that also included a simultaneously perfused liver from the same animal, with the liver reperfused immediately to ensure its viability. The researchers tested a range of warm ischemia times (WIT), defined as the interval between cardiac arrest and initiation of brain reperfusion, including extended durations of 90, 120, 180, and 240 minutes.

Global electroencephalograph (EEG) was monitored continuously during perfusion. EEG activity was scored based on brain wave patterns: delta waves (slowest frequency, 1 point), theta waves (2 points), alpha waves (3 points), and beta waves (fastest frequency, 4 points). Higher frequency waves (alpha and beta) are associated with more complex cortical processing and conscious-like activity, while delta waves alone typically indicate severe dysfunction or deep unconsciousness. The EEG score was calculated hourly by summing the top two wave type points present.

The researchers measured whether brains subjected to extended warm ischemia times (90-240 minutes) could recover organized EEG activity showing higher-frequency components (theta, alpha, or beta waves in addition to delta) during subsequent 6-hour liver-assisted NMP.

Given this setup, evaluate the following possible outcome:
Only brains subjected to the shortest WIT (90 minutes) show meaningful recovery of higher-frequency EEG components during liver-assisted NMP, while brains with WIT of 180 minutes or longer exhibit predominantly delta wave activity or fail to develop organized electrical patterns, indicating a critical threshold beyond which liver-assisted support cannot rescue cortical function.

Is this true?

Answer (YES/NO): NO